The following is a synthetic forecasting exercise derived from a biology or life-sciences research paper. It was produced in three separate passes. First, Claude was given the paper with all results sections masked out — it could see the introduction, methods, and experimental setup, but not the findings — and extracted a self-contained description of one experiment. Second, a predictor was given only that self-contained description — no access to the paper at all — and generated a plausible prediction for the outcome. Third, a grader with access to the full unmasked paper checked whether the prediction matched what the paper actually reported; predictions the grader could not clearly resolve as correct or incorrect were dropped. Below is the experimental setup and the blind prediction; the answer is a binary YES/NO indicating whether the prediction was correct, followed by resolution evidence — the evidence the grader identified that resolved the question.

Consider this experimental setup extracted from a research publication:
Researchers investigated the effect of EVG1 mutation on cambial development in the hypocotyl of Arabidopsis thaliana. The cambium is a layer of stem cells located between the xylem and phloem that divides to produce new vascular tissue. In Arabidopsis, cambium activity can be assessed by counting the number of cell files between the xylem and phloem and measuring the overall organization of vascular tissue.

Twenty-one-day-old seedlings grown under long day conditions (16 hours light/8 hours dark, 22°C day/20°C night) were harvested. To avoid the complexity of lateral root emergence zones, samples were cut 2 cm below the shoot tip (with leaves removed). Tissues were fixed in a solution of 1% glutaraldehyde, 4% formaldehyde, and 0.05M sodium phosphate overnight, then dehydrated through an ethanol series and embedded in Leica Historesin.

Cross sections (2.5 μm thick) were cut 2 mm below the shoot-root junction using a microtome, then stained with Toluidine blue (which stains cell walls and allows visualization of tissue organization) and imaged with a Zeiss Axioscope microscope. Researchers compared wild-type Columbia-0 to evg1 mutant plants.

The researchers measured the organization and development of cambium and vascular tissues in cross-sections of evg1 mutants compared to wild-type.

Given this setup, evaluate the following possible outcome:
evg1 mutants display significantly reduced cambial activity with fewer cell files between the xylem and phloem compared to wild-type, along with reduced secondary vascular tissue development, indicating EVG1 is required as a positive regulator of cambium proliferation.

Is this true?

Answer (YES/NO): NO